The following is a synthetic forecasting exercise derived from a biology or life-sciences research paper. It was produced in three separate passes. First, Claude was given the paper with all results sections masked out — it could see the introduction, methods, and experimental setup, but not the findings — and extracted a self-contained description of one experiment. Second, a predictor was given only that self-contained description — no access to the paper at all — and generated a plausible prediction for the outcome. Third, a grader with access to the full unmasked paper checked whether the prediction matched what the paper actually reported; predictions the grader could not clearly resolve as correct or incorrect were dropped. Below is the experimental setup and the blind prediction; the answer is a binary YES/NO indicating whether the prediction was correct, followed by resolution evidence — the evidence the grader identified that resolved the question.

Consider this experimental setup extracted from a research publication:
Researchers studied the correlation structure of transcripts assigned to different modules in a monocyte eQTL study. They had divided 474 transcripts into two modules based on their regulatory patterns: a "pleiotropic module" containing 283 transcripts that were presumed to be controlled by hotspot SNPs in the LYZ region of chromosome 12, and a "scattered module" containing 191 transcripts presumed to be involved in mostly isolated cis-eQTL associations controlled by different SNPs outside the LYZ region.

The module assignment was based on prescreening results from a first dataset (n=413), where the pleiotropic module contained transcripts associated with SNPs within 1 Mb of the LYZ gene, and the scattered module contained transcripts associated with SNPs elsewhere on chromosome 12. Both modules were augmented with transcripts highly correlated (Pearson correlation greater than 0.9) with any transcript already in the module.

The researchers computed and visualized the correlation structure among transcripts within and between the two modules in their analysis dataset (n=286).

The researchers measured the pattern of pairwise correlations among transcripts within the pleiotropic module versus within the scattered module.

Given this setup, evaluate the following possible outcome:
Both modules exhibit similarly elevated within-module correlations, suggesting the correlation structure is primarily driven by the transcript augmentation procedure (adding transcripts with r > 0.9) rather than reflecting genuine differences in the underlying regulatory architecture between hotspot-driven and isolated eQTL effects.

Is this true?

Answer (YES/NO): NO